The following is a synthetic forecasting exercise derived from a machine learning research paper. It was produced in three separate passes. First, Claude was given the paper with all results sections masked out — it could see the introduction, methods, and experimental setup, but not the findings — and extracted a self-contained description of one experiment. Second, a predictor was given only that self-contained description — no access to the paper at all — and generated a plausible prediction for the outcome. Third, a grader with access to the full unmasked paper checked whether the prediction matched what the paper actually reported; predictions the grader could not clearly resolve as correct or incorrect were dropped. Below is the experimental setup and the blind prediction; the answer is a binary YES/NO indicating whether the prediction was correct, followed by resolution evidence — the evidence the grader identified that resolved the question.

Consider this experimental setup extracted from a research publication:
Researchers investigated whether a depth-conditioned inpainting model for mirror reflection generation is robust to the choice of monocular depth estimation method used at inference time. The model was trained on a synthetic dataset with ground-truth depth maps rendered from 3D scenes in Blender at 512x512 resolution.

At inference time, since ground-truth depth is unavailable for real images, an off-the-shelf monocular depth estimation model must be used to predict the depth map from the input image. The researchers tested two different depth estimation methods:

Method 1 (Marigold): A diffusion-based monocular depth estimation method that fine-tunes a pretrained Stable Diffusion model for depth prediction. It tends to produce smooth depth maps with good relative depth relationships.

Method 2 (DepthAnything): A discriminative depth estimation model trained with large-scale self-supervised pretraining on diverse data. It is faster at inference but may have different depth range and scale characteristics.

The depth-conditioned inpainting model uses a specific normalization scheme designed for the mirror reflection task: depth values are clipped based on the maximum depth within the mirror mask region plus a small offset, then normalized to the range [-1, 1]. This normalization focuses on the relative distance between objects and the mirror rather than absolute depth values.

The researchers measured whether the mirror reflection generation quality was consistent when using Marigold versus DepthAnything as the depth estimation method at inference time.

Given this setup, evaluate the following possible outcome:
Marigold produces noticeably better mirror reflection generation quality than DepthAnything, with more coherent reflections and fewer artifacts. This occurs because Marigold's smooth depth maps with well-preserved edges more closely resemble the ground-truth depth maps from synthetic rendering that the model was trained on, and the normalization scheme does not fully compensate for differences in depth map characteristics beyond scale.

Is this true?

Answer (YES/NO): NO